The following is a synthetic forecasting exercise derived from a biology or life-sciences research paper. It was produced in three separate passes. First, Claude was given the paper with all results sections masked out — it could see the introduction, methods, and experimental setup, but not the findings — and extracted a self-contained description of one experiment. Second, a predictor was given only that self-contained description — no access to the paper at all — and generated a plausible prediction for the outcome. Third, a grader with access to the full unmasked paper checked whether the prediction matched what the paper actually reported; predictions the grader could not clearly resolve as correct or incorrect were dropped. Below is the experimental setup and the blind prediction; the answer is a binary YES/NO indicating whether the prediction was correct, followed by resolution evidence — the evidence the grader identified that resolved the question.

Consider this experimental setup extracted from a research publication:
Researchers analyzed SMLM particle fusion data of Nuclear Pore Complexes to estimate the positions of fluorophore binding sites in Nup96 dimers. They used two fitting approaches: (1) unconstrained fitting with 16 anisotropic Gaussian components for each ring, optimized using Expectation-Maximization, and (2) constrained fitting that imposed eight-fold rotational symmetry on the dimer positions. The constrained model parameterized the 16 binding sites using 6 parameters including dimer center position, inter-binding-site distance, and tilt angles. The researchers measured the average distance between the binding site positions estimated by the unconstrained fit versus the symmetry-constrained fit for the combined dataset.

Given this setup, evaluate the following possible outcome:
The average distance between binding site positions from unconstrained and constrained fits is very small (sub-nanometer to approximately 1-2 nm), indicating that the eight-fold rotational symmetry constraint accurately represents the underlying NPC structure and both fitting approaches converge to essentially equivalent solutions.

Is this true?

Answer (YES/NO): YES